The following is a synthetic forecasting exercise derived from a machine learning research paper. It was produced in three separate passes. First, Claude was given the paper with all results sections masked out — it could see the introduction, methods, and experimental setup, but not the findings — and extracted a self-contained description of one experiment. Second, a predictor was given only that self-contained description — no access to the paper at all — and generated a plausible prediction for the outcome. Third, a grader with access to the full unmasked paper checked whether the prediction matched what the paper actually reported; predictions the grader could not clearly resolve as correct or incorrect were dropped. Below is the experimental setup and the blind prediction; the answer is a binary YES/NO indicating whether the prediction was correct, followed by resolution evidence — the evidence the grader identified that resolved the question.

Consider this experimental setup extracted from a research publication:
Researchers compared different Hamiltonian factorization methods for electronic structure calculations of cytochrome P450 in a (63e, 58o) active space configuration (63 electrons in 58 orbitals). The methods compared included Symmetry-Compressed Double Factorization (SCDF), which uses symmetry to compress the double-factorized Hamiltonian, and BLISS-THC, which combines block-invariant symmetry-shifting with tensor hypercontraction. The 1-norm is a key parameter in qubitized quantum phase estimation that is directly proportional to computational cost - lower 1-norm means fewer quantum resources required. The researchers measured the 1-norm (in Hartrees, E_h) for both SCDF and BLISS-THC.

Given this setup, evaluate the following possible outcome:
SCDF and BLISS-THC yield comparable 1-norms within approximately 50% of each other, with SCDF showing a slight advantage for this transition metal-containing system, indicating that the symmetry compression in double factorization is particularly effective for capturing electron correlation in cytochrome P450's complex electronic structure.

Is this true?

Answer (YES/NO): YES